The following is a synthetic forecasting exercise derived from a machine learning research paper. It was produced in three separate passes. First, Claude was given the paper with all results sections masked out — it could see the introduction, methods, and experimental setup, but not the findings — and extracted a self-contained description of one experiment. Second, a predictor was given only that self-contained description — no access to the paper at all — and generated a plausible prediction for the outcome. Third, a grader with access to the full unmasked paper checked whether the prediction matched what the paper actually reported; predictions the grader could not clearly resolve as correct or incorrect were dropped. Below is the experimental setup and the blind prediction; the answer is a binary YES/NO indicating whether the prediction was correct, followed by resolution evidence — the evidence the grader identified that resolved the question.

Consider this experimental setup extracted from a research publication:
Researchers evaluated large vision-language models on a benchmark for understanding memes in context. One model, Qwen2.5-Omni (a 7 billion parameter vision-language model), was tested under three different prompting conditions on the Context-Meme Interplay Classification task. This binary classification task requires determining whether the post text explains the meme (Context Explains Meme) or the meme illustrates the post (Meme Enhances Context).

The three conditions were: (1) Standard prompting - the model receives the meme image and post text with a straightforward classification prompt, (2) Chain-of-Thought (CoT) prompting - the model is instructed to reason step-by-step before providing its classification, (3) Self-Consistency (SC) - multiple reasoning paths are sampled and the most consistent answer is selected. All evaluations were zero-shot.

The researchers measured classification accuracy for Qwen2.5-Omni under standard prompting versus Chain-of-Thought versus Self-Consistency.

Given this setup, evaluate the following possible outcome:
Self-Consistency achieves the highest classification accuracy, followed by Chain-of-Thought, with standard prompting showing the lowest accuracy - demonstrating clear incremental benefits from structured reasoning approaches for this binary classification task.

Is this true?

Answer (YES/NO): YES